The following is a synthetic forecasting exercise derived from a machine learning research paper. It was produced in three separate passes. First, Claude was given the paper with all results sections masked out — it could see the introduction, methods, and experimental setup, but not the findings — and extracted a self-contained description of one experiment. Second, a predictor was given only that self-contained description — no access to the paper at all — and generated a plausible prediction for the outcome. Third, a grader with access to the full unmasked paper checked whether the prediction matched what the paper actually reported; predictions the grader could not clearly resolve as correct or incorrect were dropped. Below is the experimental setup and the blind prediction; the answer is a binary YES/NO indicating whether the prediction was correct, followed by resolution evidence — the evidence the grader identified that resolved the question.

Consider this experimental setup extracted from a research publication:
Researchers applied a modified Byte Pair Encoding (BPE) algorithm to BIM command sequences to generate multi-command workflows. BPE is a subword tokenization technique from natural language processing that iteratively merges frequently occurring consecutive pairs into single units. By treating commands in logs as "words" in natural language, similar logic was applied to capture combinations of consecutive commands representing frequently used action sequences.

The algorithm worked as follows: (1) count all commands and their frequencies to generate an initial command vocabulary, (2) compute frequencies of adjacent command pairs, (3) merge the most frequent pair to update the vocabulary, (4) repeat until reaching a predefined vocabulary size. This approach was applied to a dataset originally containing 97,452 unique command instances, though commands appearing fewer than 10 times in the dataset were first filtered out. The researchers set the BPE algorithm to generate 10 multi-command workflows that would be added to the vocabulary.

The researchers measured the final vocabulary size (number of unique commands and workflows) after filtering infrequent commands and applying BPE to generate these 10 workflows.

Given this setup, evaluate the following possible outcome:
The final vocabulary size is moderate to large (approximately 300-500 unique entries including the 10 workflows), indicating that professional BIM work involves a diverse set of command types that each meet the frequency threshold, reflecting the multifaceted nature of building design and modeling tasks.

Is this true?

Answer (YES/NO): NO